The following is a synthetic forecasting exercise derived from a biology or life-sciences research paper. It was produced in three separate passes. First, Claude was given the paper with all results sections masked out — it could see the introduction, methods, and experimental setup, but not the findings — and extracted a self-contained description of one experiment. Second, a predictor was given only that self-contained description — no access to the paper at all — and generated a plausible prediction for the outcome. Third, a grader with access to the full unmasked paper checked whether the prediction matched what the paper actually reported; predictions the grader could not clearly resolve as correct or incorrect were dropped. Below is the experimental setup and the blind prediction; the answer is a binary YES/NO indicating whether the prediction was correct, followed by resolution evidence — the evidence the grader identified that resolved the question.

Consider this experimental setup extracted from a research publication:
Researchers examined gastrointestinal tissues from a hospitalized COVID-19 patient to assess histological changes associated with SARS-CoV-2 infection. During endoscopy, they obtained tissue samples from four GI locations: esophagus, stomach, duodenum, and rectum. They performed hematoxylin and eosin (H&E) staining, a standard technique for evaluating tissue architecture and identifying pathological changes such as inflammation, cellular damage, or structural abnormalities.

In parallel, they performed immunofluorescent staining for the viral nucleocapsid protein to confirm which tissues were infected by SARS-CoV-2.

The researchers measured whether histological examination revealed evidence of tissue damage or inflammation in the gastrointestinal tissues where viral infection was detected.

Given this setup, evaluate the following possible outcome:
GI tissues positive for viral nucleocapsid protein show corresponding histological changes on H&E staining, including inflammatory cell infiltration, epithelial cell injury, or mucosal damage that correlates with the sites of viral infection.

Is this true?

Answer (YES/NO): YES